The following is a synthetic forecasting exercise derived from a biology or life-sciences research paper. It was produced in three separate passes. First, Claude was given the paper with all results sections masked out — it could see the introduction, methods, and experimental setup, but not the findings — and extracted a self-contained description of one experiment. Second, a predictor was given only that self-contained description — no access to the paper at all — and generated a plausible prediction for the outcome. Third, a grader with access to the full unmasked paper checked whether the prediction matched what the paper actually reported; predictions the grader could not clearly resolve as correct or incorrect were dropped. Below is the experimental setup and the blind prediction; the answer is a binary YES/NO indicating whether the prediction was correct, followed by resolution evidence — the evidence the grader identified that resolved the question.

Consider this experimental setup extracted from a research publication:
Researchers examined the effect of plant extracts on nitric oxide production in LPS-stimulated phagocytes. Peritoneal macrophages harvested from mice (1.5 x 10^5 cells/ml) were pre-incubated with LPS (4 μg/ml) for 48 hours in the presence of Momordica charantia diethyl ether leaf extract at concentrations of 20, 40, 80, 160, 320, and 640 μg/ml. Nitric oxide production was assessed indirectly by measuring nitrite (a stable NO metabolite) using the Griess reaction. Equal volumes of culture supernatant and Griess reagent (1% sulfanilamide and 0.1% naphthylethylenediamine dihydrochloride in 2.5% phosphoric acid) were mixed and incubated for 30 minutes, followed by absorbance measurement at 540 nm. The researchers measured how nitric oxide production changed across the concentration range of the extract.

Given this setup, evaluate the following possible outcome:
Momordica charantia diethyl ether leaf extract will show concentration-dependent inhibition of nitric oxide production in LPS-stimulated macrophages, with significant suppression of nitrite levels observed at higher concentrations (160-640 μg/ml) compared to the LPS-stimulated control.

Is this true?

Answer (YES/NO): NO